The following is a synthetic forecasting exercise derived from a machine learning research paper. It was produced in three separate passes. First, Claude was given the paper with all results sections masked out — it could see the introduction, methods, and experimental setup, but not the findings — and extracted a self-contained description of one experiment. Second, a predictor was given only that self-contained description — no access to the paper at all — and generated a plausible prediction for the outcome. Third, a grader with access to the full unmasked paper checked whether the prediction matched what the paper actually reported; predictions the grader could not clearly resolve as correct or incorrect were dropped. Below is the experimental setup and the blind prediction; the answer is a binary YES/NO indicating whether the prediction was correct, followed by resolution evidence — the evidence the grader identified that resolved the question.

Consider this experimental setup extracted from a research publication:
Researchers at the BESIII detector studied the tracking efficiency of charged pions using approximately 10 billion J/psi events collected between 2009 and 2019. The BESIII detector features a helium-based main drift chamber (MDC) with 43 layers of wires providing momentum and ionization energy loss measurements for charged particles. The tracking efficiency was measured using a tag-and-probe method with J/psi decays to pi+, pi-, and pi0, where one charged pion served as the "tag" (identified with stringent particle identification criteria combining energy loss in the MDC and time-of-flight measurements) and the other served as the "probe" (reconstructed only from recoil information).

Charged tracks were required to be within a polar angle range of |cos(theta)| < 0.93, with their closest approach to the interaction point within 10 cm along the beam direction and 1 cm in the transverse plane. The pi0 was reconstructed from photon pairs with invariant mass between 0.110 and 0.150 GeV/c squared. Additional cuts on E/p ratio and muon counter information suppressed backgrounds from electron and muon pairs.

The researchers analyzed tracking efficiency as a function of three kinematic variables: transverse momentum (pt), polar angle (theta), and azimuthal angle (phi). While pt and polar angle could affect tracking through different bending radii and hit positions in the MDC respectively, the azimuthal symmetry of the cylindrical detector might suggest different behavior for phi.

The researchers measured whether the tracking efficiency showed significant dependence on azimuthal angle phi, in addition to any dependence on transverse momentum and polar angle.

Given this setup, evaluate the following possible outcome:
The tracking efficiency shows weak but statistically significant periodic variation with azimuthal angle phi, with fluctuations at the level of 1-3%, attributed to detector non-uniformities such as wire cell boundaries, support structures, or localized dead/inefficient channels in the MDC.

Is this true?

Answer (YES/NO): NO